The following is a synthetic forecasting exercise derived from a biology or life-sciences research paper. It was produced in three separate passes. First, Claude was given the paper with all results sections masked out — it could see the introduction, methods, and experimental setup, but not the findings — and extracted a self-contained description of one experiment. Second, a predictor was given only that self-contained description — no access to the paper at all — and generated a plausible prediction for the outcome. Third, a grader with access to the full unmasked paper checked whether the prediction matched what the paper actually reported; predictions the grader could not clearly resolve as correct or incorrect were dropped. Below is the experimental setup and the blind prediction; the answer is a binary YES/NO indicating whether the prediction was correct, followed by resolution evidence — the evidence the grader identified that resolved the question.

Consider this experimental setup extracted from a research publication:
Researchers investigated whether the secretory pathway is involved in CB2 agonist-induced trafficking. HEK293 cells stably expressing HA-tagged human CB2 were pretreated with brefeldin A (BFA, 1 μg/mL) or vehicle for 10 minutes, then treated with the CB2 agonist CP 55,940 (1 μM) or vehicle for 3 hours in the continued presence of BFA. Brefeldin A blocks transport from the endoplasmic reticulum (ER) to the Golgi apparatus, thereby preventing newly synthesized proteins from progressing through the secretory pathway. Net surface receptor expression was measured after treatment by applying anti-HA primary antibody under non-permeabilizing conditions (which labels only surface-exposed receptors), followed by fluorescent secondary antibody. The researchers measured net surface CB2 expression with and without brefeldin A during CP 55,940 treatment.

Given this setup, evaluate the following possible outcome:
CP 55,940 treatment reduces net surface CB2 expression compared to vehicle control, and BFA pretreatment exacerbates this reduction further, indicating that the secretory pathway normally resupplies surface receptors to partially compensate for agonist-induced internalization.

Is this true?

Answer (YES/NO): NO